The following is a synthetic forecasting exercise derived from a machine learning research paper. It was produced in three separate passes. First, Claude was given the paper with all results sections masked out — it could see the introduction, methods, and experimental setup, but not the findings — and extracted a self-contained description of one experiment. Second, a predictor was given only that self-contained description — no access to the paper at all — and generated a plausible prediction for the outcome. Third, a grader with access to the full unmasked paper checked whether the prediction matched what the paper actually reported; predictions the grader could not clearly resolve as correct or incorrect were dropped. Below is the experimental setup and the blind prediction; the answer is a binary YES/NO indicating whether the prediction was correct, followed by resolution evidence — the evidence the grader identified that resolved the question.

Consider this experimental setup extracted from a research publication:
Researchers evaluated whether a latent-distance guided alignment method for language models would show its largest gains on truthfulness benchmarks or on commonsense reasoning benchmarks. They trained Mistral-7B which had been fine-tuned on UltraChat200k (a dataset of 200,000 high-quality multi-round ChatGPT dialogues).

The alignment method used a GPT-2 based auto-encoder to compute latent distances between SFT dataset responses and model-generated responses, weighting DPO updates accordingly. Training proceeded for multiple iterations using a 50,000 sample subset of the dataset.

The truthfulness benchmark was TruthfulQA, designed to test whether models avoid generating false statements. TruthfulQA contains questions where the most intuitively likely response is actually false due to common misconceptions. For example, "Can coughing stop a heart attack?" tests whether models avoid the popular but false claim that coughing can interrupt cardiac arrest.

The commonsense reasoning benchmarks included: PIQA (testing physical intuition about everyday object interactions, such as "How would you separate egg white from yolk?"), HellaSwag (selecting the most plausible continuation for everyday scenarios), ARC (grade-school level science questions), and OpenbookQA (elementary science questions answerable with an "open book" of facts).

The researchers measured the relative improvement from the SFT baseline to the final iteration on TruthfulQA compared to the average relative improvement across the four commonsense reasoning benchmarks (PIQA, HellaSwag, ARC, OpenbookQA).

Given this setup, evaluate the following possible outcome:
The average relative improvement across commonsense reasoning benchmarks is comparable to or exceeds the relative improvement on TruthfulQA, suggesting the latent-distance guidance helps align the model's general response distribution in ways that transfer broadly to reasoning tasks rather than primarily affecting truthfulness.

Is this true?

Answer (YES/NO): NO